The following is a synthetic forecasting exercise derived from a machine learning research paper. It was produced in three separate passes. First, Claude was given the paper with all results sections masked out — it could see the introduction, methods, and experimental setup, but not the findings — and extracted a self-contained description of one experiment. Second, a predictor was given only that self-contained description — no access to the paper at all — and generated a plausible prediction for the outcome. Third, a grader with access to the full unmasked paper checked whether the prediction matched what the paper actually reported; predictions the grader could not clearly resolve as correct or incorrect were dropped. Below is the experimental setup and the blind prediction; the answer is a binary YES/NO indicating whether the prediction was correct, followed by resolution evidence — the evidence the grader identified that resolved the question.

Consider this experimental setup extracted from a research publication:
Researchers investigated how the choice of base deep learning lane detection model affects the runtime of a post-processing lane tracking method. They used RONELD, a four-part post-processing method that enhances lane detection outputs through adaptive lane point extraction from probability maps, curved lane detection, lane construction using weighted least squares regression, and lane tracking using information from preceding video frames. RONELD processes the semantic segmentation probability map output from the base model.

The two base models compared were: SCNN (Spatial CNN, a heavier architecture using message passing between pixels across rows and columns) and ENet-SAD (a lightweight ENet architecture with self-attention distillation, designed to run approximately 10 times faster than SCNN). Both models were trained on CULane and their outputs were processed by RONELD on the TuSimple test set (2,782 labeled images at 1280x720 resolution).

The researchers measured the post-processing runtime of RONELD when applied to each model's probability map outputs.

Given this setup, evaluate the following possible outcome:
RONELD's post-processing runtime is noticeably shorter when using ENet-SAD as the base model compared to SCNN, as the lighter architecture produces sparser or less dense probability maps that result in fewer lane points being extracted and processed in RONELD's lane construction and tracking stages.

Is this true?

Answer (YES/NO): NO